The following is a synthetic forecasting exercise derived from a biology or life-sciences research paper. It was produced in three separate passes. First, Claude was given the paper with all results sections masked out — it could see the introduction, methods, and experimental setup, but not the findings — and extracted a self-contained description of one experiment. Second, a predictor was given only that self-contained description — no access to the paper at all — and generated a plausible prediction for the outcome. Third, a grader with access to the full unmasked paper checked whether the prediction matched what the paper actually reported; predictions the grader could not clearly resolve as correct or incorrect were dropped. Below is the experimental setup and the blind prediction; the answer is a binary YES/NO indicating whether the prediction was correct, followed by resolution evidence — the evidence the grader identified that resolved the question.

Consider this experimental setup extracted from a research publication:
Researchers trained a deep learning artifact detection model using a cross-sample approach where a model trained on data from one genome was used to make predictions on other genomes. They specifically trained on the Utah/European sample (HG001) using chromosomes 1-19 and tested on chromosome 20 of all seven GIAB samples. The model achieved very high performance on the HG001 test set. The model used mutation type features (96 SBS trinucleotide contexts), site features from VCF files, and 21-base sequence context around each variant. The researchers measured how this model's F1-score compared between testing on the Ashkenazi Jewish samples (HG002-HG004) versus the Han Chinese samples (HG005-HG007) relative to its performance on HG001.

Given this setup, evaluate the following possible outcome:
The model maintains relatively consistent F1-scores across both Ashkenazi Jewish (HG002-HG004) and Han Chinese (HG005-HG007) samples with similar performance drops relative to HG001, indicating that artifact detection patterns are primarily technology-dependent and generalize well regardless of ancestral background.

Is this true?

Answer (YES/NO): NO